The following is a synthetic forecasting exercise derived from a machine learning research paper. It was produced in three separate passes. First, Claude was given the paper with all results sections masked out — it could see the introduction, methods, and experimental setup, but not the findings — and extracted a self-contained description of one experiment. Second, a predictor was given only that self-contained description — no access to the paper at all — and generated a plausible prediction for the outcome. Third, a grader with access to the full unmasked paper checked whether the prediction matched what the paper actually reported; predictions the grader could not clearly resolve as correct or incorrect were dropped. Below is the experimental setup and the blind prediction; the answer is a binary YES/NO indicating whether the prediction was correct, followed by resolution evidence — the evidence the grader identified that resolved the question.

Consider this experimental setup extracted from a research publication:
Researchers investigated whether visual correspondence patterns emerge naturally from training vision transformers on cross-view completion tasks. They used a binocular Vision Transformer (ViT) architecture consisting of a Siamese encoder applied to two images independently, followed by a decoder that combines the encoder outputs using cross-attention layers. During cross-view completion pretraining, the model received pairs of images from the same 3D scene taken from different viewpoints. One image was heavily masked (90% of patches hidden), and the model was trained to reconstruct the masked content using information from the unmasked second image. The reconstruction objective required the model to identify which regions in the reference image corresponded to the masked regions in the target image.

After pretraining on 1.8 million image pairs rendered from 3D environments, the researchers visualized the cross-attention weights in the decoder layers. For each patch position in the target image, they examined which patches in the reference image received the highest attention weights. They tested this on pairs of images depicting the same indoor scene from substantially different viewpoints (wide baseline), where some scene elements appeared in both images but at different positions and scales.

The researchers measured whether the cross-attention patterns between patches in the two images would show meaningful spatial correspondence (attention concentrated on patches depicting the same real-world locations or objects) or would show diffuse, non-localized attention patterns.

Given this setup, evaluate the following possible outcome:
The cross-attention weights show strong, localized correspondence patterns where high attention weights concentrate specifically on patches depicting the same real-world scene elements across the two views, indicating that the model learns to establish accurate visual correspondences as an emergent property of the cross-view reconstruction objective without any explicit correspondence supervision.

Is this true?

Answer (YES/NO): YES